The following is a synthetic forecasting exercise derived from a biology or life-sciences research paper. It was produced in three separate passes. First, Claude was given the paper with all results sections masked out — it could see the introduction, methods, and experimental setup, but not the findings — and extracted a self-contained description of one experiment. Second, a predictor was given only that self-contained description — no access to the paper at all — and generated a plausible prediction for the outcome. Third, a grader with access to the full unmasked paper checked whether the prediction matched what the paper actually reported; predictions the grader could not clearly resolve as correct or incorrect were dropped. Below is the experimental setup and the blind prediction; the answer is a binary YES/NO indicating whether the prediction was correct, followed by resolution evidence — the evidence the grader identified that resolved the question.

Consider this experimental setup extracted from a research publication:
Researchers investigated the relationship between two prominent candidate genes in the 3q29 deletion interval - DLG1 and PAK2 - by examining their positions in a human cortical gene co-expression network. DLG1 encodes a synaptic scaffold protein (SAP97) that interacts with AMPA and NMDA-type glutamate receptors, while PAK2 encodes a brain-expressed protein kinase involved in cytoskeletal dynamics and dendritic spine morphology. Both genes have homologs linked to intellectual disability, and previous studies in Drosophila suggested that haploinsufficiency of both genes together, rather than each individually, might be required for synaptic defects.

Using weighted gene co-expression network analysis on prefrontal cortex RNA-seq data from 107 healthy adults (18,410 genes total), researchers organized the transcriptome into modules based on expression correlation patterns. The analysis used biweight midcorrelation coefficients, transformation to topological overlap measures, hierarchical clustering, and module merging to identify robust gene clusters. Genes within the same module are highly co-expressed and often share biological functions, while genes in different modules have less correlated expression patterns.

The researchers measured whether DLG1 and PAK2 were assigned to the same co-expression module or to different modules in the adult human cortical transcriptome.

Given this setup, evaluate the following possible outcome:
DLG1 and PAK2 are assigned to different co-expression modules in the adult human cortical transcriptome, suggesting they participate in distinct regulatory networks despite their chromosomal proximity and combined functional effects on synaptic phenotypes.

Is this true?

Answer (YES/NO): YES